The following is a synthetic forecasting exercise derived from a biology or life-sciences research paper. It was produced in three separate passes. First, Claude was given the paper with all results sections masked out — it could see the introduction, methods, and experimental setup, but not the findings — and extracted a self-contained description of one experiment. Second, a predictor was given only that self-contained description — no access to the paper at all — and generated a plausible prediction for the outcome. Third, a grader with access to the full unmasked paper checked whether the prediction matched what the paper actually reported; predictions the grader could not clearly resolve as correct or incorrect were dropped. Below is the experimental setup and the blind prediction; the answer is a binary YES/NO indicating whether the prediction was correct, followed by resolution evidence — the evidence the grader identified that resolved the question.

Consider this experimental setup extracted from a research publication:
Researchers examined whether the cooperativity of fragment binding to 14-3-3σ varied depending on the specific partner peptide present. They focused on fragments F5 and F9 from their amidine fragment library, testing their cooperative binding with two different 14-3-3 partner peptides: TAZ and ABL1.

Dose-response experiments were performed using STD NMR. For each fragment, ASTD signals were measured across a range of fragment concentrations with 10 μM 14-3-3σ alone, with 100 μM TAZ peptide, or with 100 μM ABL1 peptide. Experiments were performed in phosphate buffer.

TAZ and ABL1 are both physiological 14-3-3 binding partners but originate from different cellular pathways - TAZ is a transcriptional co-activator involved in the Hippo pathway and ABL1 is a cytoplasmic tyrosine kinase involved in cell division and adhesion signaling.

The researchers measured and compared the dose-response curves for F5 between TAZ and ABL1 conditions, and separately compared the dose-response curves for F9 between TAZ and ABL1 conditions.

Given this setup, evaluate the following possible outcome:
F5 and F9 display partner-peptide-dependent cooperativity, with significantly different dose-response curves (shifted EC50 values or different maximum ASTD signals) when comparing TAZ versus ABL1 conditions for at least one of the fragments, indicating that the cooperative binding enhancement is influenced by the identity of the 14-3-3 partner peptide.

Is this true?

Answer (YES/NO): YES